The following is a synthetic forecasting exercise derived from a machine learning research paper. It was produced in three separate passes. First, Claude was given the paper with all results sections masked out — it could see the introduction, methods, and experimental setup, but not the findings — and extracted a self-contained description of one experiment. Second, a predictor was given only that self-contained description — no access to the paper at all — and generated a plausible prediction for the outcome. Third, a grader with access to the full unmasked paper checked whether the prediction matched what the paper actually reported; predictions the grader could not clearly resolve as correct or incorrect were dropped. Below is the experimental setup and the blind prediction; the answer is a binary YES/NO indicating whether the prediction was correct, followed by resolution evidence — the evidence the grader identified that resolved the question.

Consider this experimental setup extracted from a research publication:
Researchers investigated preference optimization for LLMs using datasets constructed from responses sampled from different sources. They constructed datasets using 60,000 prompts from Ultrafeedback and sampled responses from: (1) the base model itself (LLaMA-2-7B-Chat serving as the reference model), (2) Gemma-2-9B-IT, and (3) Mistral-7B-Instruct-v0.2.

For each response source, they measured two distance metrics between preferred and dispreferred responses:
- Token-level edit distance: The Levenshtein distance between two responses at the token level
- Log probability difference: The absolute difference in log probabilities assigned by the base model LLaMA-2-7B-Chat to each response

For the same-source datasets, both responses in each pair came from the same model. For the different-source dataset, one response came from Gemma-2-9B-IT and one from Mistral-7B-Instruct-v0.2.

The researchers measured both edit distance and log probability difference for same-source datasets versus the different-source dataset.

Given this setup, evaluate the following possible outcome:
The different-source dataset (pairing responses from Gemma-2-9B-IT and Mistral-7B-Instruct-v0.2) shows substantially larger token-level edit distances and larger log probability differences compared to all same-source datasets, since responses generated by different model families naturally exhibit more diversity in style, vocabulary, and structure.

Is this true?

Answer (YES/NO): NO